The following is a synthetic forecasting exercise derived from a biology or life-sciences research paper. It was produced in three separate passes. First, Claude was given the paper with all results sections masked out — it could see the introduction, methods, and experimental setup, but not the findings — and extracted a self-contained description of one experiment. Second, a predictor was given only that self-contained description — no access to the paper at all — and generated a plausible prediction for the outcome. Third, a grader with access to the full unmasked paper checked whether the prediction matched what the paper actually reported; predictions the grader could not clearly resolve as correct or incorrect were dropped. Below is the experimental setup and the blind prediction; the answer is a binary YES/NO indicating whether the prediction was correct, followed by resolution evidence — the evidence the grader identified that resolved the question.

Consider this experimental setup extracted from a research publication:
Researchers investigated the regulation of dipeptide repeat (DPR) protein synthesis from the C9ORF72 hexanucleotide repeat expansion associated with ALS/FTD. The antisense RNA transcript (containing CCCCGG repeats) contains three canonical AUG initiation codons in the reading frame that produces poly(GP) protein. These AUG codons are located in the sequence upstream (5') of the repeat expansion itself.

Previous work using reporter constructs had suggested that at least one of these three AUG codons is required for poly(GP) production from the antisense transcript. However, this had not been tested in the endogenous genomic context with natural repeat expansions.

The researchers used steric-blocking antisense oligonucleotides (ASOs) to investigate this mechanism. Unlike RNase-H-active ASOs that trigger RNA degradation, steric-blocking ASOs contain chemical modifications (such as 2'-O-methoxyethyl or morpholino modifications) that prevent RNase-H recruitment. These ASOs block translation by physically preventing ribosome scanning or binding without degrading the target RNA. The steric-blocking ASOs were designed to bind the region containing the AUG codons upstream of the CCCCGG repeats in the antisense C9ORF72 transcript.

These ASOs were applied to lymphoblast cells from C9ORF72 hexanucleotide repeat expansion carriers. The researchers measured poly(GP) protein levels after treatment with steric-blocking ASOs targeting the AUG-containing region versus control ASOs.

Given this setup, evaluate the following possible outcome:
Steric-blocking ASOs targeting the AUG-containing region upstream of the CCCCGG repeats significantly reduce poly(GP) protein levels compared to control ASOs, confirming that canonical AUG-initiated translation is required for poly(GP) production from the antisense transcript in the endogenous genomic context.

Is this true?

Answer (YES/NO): YES